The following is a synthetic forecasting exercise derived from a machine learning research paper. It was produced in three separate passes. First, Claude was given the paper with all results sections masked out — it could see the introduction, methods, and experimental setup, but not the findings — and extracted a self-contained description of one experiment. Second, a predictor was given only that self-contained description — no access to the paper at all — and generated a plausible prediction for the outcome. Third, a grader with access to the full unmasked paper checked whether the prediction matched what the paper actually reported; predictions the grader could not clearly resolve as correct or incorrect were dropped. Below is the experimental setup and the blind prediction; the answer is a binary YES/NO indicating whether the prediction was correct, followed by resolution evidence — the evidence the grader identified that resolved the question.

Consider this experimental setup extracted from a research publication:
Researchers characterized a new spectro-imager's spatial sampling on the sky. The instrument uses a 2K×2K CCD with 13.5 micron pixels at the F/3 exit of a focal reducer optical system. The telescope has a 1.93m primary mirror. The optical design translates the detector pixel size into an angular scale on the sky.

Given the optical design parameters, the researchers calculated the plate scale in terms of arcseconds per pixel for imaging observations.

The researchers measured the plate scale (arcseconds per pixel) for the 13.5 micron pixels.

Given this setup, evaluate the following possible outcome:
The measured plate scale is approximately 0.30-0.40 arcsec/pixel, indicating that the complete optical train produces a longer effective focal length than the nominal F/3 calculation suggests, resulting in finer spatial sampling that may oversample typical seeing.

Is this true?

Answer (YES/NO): NO